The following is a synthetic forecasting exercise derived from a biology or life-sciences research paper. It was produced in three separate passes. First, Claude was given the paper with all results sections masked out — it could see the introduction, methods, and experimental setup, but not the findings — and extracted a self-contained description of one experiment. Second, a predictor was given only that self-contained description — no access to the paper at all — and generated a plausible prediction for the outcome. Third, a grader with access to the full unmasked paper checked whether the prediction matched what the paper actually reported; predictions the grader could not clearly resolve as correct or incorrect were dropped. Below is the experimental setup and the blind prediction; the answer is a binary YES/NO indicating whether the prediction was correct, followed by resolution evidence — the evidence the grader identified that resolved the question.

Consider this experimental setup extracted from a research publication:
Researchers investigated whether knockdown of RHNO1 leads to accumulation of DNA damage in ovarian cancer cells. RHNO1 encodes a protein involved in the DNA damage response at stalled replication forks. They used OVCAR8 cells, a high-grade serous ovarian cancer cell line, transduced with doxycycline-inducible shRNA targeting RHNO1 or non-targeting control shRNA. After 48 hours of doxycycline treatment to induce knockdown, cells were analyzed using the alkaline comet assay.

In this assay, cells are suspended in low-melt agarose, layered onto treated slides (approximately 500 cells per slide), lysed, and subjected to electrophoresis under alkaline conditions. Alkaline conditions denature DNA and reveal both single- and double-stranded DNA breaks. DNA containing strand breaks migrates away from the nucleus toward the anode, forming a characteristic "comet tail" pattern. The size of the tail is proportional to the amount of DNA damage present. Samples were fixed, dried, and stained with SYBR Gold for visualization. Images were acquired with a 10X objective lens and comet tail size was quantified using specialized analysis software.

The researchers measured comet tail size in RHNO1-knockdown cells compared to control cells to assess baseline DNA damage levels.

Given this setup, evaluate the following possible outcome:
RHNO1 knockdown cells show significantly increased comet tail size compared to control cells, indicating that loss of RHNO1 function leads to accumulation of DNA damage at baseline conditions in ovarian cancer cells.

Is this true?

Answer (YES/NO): YES